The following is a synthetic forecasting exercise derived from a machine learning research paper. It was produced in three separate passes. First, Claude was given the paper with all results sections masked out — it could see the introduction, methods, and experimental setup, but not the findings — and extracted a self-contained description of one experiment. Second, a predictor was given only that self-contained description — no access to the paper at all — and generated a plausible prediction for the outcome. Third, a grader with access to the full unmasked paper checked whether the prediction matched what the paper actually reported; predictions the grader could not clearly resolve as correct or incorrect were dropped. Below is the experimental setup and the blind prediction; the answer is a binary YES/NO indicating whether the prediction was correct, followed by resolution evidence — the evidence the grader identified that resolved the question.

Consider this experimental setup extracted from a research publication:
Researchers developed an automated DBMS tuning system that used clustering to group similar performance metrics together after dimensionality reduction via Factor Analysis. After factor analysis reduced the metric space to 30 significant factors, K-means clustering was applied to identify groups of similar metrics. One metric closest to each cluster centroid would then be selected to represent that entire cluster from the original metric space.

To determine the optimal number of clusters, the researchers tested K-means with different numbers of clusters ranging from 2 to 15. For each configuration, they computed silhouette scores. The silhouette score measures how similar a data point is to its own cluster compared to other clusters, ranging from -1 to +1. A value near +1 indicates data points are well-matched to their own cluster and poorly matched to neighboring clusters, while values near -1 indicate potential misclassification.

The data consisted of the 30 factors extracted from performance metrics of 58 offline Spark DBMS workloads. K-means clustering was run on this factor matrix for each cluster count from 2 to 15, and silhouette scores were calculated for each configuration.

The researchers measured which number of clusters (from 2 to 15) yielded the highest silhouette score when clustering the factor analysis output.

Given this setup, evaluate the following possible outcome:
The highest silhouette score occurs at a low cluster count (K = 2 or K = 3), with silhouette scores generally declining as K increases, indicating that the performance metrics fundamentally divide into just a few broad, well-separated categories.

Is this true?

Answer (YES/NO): NO